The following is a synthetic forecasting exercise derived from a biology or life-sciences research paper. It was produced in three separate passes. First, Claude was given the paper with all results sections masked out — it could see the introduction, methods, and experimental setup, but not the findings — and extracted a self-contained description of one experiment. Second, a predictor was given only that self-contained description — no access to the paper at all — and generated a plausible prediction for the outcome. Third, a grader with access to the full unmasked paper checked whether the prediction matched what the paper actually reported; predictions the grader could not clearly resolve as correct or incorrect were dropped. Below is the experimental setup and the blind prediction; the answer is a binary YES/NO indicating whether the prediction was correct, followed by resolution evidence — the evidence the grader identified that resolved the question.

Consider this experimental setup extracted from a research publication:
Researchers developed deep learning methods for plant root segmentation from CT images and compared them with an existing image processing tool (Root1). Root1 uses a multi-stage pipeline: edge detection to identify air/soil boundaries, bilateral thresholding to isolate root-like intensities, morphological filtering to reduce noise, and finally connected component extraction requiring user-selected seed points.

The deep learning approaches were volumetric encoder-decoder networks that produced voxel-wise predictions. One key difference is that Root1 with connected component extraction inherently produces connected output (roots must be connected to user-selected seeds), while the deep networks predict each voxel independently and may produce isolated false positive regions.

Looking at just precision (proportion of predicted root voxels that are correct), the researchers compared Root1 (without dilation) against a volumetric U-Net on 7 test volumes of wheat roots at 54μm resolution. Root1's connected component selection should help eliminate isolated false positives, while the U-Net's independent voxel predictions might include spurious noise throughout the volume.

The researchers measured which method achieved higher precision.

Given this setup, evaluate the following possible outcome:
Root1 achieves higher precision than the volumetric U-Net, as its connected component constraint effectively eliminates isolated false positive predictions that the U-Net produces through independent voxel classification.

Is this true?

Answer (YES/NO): YES